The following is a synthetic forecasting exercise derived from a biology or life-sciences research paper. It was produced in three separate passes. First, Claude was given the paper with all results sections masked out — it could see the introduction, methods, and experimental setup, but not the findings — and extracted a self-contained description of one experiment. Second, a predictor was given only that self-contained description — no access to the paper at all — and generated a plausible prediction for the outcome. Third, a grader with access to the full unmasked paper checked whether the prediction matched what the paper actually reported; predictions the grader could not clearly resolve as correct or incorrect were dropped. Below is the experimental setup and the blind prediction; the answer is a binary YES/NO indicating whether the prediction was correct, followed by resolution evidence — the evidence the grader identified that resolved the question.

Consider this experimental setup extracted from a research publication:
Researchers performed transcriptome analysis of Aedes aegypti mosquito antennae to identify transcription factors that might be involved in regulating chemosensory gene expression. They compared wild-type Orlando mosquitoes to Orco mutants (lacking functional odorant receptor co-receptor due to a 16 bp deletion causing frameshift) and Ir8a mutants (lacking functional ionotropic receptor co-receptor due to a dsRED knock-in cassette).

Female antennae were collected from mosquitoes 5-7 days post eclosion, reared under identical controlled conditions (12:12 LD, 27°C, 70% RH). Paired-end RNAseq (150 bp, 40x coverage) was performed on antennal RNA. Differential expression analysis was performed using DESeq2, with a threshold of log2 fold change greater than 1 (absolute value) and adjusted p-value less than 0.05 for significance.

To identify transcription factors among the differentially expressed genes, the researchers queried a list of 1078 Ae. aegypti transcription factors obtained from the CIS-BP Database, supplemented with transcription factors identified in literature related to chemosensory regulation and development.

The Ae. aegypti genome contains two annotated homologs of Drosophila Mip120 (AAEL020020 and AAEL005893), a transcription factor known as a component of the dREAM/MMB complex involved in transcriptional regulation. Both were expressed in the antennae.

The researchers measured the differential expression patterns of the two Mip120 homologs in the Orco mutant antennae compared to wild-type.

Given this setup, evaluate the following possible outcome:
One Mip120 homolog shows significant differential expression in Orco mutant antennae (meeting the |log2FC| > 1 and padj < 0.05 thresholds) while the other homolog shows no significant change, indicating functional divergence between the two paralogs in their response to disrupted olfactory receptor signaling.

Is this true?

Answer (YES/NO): NO